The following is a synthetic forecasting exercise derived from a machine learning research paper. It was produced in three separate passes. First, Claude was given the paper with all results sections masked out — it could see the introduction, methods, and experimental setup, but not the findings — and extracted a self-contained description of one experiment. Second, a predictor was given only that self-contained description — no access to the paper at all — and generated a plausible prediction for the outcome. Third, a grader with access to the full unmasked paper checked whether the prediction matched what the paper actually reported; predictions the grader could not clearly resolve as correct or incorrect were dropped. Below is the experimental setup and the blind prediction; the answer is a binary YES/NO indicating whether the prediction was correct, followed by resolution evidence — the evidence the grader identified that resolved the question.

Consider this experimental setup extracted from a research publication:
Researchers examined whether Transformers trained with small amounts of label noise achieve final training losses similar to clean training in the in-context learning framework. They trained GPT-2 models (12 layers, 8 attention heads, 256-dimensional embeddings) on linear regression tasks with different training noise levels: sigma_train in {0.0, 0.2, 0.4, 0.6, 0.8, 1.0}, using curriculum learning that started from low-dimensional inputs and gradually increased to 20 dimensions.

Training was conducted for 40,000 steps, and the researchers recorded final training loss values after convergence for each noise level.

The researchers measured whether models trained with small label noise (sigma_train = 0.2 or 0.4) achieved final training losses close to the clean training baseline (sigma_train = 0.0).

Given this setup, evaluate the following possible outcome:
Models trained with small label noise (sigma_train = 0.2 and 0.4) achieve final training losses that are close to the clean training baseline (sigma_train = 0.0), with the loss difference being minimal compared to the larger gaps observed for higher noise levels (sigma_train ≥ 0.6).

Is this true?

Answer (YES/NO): YES